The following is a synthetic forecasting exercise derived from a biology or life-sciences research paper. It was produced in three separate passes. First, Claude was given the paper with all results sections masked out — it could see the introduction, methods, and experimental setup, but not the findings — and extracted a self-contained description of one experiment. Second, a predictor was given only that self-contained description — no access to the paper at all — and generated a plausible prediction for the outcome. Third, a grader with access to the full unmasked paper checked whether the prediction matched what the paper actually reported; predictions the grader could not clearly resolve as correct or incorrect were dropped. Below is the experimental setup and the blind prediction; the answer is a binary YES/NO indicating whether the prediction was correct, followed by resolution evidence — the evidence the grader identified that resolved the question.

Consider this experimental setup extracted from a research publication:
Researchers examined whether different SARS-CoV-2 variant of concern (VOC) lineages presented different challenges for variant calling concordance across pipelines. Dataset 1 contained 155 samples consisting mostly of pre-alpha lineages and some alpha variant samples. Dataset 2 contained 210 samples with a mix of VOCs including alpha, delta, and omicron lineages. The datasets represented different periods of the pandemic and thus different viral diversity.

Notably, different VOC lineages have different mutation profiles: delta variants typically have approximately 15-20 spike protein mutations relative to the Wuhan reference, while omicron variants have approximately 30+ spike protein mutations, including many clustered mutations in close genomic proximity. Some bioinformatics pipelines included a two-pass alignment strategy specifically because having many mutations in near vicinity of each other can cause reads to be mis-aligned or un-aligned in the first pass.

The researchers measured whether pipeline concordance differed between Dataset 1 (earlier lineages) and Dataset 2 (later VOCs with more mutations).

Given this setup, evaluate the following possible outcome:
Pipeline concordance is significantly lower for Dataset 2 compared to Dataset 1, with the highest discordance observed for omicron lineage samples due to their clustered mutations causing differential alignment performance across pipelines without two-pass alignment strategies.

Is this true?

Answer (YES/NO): NO